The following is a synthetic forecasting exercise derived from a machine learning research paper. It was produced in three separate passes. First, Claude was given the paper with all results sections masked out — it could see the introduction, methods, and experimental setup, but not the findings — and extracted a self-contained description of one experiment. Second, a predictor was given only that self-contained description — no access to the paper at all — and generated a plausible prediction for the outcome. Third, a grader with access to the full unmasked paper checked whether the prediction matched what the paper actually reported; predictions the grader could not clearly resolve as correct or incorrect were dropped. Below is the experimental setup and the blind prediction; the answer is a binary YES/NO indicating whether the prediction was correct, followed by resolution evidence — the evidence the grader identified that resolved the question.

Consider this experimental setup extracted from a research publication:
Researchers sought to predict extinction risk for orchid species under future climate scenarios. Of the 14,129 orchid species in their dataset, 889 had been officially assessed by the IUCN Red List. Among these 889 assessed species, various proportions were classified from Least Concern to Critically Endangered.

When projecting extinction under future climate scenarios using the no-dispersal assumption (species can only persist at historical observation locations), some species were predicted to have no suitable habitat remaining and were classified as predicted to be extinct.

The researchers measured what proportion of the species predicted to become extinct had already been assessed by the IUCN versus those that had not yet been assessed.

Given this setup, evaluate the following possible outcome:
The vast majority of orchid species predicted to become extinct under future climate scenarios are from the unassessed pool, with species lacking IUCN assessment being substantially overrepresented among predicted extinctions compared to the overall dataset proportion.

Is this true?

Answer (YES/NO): NO